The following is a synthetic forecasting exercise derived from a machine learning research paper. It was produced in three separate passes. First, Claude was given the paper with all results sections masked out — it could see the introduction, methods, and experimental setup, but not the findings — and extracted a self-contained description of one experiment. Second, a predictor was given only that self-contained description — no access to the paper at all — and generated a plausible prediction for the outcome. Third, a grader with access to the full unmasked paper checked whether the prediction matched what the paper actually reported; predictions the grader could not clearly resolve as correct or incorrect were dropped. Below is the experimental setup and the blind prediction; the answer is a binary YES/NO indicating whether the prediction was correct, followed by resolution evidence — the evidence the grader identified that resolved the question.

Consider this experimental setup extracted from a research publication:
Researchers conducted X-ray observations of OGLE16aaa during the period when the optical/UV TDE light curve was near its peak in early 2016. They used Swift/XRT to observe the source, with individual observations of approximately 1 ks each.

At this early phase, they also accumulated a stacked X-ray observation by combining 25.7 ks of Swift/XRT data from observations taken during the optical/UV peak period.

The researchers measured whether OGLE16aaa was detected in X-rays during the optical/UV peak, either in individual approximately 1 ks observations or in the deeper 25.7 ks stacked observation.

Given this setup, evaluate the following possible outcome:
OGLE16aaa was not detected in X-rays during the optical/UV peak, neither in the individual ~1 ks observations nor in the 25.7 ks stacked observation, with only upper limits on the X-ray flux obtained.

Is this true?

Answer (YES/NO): YES